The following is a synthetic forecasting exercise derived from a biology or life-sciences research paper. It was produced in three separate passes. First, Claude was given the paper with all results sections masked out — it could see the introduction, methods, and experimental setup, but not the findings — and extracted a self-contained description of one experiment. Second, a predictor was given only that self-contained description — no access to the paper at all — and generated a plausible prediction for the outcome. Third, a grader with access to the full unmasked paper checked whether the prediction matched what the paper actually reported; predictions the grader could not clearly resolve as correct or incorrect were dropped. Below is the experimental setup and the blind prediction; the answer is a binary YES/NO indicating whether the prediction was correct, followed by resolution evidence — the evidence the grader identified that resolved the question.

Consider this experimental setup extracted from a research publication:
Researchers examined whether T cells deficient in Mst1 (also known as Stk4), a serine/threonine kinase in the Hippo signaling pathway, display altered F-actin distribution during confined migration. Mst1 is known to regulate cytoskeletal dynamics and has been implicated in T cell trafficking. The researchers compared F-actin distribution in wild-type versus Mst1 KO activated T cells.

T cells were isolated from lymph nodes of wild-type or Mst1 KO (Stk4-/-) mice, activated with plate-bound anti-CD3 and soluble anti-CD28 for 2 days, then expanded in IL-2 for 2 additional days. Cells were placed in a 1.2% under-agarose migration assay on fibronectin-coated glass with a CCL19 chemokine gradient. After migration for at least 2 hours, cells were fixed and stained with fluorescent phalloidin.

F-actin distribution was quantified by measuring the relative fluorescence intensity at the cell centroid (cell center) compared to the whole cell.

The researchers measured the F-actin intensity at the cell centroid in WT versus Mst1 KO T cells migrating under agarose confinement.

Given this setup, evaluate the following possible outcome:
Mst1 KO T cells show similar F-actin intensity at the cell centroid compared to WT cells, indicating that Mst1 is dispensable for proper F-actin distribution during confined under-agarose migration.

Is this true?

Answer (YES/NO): NO